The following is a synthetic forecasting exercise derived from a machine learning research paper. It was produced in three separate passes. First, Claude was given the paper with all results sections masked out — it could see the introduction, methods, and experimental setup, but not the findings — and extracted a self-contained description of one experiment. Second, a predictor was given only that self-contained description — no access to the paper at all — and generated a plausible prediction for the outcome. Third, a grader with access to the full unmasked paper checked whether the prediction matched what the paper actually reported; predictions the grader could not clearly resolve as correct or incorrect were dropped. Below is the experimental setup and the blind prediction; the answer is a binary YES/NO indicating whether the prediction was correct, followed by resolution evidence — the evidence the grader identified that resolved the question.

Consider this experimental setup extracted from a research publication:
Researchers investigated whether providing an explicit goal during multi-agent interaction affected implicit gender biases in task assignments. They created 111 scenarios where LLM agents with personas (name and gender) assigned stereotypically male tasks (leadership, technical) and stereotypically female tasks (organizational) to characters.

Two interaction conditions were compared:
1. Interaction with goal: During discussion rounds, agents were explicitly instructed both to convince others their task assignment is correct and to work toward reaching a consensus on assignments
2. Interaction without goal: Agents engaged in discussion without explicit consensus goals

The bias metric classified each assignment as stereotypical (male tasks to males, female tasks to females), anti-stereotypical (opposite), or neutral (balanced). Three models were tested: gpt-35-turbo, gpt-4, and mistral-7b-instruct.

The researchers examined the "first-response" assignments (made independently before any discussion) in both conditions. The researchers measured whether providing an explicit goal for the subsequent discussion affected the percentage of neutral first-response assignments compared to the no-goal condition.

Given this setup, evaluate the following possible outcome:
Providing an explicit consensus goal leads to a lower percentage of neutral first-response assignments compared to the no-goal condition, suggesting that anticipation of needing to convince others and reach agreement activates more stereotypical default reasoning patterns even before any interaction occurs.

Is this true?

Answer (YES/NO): NO